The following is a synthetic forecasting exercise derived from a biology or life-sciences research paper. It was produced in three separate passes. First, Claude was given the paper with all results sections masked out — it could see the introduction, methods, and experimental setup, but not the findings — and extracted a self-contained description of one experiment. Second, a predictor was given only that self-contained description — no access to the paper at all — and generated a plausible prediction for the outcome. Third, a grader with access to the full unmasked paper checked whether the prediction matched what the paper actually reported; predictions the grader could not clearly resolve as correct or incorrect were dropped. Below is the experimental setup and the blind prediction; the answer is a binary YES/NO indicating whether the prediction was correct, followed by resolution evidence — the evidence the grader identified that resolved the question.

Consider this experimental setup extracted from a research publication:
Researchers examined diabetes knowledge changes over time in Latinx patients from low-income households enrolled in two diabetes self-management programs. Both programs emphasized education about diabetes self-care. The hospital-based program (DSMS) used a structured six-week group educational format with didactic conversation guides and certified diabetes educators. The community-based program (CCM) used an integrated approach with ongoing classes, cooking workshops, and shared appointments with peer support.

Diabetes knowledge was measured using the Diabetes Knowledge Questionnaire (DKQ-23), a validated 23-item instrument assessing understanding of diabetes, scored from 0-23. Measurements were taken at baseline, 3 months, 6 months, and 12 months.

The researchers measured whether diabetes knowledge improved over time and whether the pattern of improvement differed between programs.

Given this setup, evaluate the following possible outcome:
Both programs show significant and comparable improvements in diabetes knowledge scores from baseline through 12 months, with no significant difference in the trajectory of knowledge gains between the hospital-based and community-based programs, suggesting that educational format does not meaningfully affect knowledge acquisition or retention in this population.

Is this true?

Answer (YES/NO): YES